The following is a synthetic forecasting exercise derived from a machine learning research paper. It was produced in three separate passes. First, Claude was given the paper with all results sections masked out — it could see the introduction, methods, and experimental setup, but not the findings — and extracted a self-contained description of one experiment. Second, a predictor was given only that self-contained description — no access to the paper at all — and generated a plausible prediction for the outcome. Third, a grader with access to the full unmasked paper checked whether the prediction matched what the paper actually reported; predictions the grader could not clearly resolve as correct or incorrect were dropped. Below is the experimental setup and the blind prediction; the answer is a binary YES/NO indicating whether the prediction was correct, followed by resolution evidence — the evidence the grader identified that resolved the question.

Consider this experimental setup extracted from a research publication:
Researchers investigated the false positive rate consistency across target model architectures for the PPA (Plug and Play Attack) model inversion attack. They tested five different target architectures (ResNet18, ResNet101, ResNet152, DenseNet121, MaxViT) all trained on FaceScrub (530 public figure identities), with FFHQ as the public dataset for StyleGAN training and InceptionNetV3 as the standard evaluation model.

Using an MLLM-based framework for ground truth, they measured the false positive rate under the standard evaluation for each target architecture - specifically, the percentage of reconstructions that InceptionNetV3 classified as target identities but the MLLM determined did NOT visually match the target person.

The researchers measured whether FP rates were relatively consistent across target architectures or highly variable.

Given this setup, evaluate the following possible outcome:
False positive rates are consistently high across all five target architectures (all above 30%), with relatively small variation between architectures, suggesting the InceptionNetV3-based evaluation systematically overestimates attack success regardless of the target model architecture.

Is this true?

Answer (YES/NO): NO